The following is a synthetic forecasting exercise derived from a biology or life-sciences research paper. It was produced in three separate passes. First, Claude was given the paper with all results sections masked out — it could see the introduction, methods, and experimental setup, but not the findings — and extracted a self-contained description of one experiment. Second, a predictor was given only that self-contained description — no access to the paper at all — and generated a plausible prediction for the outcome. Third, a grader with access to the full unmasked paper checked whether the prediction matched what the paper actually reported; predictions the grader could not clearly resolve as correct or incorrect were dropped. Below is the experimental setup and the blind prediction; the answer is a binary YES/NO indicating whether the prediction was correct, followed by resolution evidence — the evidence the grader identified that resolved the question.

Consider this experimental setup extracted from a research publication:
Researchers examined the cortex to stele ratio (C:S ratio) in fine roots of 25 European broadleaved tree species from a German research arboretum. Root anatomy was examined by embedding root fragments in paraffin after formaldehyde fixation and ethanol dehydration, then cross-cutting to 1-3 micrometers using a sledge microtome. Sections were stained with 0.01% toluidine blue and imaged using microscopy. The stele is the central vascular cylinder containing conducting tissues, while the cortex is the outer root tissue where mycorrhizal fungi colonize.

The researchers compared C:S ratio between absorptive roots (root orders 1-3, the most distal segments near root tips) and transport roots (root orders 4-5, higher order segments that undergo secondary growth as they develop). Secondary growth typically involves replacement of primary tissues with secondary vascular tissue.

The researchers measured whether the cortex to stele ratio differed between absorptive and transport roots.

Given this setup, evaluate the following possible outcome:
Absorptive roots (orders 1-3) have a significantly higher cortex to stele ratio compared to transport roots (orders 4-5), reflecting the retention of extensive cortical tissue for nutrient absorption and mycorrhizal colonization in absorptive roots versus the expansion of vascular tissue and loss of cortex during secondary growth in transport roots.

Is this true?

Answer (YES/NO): YES